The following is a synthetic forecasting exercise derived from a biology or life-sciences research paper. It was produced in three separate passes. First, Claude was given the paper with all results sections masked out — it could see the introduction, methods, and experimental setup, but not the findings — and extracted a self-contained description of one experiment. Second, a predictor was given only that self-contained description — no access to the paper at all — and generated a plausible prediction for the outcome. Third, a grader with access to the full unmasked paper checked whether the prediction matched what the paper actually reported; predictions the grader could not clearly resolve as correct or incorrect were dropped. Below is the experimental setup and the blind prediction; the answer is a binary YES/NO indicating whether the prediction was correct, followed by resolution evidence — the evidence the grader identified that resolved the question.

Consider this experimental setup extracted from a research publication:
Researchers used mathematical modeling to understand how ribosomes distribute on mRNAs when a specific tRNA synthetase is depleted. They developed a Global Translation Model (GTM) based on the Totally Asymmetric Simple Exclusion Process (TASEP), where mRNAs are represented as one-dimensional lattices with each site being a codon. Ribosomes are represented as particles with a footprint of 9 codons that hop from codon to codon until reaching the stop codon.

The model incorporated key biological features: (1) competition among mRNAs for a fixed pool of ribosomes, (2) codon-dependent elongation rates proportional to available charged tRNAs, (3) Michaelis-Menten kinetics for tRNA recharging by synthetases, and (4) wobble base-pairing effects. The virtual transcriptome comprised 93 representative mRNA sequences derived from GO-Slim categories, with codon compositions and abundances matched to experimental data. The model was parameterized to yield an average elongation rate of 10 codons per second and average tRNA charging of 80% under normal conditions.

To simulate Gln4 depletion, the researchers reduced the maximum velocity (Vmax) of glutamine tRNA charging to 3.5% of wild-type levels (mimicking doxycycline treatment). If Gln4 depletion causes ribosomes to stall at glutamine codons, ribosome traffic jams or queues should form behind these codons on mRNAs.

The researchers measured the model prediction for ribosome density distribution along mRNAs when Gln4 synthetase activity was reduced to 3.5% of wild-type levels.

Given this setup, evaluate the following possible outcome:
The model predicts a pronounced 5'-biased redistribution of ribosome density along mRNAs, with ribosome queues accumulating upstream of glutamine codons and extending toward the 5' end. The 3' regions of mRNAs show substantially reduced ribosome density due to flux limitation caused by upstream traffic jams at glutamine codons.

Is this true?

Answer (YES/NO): NO